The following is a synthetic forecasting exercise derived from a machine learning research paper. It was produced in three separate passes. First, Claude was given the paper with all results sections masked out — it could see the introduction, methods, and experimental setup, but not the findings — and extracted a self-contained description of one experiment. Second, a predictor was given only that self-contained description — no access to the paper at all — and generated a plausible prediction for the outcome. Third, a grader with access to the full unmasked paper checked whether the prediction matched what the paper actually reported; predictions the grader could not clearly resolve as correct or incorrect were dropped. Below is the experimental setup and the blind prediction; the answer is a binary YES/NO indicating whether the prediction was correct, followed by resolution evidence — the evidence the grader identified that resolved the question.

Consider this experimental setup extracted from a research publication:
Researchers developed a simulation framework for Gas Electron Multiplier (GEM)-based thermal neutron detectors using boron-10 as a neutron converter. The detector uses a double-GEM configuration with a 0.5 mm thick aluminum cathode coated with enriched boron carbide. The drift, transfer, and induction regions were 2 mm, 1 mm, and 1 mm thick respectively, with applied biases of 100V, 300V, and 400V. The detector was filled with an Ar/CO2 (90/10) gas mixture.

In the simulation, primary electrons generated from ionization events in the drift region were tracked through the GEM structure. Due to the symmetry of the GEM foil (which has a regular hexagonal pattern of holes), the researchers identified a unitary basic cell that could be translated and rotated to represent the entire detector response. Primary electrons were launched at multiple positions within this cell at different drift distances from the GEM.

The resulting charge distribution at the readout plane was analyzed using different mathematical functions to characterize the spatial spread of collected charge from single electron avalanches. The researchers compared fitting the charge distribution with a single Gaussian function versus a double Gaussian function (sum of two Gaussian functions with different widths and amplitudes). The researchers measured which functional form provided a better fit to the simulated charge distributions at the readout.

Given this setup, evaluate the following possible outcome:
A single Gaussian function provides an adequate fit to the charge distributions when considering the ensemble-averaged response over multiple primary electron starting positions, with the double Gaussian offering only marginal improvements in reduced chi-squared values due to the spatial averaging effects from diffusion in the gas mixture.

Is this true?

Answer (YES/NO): NO